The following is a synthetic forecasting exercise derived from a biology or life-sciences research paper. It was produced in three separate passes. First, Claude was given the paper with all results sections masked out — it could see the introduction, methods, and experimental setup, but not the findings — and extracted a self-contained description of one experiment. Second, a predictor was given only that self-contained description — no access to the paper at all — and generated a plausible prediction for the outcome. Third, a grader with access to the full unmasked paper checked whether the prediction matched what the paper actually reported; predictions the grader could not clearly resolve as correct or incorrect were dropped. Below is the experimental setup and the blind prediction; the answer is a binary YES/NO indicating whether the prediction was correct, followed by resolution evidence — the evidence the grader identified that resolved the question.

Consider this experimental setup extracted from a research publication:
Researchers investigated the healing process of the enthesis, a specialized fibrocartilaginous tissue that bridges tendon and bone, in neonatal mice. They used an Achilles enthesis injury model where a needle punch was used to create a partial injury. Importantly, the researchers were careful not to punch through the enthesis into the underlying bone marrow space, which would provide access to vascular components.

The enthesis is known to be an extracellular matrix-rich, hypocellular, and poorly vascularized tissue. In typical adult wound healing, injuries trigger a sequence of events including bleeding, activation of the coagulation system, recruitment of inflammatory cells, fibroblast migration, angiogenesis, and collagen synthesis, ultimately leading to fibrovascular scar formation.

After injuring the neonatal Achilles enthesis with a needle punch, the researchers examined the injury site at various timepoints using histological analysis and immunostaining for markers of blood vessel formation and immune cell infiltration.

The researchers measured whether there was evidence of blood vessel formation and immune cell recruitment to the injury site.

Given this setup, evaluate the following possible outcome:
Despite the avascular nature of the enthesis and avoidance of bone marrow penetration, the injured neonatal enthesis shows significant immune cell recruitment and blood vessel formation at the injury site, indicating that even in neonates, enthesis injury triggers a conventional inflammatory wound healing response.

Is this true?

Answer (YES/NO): NO